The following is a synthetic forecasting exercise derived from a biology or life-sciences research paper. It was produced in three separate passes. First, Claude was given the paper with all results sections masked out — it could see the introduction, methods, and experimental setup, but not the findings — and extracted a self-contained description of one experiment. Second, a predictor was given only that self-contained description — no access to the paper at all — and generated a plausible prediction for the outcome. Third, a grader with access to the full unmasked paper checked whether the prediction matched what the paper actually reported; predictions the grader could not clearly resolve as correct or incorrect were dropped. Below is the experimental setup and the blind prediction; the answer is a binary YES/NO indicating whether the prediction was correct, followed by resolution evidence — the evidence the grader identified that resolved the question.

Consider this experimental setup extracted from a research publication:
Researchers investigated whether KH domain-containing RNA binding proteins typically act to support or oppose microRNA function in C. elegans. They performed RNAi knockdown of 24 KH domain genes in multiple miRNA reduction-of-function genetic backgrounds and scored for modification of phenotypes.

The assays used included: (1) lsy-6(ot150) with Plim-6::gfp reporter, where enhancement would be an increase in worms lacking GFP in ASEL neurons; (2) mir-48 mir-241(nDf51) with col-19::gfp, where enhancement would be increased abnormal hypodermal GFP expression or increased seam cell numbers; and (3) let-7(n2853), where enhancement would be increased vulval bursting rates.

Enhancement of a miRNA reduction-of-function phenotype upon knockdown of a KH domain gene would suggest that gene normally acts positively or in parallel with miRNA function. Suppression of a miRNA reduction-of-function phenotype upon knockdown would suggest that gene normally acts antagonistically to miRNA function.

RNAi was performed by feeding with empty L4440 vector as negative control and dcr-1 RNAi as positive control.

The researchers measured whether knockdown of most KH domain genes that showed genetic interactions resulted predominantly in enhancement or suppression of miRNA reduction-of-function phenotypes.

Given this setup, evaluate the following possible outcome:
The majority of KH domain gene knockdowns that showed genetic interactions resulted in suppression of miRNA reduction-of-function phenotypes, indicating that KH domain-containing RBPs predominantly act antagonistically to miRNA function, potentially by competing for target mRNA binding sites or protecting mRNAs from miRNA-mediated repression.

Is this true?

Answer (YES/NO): NO